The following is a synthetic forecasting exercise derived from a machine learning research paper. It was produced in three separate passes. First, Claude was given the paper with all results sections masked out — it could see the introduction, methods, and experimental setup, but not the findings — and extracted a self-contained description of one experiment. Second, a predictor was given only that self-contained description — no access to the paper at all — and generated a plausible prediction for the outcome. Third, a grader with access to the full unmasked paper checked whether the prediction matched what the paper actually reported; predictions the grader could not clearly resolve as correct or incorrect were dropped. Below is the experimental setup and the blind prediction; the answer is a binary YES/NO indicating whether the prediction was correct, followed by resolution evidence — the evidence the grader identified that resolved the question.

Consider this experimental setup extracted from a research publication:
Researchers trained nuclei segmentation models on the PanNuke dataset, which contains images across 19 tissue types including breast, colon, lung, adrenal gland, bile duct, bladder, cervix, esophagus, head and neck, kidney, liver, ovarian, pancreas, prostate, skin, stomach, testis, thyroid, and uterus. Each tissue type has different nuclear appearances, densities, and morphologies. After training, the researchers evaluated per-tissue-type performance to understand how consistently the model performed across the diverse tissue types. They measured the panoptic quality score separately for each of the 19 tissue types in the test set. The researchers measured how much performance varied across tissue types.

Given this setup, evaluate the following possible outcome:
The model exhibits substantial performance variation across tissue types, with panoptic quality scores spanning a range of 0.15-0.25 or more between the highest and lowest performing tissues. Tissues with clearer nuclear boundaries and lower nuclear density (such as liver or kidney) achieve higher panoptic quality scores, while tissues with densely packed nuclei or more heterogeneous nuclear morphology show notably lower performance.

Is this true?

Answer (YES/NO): NO